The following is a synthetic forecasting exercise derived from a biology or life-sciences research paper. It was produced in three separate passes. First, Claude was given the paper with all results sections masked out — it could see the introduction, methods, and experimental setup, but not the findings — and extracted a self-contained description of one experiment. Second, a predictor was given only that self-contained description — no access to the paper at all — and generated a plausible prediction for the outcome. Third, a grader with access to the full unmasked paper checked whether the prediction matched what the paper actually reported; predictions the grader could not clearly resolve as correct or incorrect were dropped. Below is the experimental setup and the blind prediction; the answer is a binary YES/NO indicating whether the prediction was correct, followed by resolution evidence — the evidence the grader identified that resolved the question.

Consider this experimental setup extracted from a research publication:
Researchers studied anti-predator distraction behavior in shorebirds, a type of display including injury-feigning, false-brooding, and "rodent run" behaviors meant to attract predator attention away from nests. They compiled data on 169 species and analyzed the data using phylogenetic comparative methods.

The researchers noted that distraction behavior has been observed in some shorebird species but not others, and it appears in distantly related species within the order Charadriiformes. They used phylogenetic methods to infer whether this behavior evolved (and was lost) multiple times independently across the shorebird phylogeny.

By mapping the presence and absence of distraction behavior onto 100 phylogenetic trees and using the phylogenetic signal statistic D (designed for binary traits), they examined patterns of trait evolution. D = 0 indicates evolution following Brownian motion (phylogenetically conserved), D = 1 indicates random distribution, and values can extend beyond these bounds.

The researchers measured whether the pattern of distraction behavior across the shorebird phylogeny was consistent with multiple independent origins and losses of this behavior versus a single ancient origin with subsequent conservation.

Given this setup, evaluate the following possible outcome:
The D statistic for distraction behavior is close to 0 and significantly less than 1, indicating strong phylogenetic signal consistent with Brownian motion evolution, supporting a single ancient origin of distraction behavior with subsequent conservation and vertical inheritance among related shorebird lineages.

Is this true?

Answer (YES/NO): NO